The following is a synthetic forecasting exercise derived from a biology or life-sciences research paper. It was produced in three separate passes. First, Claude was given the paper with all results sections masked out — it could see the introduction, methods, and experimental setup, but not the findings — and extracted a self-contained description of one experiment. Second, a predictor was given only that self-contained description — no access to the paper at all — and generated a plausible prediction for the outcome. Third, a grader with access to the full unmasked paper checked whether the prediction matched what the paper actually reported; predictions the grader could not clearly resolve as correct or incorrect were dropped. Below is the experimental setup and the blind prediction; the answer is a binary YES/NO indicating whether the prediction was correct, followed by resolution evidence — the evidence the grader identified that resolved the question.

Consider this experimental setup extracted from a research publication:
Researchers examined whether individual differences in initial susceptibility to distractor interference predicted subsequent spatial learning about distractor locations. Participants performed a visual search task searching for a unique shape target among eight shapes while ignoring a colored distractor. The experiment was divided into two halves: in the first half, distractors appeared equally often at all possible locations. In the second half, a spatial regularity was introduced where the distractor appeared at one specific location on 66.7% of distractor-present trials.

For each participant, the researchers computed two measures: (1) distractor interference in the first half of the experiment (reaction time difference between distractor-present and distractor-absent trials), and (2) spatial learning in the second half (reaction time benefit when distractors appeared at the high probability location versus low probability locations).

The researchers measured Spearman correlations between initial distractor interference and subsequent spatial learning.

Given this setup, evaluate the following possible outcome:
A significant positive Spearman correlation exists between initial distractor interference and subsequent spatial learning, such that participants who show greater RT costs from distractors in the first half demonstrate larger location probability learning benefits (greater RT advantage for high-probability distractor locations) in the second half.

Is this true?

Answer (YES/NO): YES